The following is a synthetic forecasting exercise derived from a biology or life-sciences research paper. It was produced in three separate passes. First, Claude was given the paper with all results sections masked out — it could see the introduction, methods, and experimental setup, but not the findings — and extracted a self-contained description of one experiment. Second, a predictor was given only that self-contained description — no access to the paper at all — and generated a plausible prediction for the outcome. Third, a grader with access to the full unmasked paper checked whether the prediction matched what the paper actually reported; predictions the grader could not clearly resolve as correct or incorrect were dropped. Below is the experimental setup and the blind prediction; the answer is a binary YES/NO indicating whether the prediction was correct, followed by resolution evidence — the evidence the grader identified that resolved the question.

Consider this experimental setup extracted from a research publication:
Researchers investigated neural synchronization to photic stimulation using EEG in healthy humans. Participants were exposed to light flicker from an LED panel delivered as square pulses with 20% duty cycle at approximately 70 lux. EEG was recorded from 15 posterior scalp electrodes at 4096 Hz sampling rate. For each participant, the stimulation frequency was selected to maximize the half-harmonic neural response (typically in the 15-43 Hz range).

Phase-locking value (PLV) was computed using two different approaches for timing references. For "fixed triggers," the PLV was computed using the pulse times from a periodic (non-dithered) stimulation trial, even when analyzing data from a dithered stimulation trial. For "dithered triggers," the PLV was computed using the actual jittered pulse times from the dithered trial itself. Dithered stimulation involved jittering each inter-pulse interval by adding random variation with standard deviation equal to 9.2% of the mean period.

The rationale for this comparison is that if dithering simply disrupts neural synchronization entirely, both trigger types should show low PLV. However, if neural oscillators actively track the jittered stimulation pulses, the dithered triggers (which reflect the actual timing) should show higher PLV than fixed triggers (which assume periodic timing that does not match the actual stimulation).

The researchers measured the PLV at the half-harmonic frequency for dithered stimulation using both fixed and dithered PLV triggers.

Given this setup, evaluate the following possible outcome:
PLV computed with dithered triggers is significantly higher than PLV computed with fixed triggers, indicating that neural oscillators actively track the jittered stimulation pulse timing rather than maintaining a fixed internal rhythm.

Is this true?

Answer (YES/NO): NO